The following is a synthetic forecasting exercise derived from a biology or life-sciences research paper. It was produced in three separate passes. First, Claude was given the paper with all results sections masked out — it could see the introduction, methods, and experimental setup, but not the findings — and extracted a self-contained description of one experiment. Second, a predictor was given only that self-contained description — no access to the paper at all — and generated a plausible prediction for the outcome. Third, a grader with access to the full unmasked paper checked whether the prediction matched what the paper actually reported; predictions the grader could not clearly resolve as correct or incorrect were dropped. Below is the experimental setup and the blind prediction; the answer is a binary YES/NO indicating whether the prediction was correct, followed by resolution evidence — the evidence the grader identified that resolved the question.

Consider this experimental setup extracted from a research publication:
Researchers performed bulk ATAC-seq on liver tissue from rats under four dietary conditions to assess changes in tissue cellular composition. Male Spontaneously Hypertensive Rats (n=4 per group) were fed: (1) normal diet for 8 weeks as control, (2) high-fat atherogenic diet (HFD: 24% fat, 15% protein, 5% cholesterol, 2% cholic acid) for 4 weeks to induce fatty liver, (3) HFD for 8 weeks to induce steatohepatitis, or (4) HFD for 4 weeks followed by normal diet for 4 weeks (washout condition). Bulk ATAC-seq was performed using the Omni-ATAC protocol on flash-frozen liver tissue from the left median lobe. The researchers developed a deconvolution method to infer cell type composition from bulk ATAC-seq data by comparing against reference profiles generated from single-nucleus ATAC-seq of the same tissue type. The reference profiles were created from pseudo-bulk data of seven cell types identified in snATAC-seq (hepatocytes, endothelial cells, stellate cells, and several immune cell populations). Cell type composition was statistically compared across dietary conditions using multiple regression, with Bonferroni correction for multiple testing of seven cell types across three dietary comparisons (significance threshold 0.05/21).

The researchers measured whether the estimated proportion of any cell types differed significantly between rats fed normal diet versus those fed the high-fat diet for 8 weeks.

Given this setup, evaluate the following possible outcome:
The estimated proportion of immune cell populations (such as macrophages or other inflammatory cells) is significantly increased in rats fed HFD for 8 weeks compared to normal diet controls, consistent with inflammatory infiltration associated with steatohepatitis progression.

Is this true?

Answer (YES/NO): YES